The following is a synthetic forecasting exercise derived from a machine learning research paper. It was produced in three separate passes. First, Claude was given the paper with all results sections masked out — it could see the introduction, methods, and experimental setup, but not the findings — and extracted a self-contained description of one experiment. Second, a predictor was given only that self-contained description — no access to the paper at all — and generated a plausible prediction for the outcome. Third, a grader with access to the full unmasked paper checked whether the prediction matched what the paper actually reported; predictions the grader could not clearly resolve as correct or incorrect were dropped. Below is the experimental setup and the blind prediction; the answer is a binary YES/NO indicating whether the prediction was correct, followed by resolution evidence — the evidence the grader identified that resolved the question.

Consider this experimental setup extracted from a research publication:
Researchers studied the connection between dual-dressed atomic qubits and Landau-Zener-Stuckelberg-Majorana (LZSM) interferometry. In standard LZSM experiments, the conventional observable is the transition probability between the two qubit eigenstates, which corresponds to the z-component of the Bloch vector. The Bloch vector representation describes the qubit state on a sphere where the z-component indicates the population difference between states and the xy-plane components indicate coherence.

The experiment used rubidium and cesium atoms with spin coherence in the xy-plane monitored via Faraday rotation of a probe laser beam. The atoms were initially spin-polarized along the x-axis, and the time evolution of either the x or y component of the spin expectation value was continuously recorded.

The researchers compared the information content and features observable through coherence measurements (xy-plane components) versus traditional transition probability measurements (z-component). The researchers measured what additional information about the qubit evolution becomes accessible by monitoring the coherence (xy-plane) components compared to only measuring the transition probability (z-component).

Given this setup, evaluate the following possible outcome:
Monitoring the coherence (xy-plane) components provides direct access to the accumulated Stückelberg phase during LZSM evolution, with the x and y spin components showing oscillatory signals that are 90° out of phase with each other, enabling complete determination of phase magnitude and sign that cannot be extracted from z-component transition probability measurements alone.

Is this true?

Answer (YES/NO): YES